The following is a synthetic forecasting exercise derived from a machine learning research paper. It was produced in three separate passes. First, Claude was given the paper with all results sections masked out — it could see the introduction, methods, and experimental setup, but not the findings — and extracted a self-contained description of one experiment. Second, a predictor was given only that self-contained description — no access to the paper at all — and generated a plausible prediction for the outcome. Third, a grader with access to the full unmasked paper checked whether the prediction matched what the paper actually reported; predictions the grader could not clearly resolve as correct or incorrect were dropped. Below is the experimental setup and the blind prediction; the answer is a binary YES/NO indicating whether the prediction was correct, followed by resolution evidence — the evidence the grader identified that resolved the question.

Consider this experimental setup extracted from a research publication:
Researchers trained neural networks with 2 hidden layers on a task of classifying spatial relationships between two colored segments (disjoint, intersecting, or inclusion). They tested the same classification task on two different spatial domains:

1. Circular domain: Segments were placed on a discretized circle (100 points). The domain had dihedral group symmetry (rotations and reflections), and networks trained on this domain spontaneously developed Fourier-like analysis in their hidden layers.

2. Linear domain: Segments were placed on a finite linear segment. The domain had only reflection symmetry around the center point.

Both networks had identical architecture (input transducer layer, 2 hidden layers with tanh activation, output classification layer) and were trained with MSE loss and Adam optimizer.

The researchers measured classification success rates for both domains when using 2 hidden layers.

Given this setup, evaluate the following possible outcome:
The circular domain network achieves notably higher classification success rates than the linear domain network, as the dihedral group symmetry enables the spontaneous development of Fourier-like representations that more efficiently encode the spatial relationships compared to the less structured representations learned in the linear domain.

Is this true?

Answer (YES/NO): NO